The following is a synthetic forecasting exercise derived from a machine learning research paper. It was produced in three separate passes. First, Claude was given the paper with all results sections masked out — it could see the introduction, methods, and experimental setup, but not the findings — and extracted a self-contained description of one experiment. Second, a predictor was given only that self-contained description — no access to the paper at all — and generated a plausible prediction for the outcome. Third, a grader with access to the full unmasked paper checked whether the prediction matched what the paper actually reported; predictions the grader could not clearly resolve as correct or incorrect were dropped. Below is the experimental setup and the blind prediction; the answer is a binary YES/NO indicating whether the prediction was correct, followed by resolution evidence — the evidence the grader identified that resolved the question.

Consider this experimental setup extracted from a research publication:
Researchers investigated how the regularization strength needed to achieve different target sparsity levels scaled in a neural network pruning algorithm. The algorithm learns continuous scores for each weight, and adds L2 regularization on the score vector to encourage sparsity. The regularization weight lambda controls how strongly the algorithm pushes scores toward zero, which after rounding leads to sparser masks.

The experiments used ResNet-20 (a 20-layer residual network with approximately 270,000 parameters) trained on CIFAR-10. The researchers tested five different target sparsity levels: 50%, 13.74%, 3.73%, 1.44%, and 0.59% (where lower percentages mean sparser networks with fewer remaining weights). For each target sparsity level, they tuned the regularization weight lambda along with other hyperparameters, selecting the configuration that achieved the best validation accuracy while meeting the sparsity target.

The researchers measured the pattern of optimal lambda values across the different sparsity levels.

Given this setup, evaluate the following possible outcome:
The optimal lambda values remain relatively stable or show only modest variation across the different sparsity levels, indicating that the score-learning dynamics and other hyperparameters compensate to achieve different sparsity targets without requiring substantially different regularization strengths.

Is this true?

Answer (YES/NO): NO